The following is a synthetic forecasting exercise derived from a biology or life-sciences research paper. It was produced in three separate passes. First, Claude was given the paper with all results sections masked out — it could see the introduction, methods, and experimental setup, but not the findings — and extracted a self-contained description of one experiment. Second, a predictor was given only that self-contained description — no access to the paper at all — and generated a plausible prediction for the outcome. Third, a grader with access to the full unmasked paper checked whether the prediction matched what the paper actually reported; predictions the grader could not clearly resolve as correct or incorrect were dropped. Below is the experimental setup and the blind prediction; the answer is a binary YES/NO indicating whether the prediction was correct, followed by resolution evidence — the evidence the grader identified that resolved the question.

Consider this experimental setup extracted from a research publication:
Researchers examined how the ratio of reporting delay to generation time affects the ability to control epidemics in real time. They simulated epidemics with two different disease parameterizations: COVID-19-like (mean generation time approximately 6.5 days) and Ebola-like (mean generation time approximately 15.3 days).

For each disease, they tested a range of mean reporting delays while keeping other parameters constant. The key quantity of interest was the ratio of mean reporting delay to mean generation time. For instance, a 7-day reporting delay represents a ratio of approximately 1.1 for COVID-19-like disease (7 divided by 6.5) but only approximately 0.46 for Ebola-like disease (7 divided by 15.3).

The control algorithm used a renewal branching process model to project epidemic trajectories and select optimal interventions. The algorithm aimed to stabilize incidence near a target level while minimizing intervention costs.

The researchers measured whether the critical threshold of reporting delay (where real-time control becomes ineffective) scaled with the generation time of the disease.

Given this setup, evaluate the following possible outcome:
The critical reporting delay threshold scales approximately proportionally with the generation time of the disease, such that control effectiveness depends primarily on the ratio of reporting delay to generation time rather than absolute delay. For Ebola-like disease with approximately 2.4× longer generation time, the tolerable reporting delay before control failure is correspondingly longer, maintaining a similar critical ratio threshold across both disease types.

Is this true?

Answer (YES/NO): YES